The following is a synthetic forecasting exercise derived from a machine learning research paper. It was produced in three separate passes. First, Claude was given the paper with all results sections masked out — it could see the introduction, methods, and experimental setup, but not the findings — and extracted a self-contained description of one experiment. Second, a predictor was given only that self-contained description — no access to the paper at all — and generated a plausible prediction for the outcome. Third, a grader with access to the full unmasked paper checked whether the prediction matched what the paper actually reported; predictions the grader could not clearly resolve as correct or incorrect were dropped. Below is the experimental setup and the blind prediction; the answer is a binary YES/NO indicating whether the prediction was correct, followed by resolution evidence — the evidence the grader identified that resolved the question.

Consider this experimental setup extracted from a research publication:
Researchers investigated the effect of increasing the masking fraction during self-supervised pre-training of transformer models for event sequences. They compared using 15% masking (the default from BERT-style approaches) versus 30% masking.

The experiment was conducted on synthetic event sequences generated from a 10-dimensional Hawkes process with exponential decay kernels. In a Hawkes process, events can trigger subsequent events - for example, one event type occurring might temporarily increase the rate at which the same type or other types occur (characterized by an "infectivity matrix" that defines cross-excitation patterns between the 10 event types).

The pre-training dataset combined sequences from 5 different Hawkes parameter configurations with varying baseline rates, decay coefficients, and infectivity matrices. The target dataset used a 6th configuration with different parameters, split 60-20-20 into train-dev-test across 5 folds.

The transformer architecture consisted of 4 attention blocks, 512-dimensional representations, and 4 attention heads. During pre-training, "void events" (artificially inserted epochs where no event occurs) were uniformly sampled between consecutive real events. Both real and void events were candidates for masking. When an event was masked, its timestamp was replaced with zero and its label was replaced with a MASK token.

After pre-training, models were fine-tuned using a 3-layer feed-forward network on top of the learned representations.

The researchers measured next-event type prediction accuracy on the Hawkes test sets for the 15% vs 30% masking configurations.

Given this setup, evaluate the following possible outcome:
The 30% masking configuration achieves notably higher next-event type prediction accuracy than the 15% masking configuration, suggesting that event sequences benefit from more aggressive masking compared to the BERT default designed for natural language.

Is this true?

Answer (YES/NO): NO